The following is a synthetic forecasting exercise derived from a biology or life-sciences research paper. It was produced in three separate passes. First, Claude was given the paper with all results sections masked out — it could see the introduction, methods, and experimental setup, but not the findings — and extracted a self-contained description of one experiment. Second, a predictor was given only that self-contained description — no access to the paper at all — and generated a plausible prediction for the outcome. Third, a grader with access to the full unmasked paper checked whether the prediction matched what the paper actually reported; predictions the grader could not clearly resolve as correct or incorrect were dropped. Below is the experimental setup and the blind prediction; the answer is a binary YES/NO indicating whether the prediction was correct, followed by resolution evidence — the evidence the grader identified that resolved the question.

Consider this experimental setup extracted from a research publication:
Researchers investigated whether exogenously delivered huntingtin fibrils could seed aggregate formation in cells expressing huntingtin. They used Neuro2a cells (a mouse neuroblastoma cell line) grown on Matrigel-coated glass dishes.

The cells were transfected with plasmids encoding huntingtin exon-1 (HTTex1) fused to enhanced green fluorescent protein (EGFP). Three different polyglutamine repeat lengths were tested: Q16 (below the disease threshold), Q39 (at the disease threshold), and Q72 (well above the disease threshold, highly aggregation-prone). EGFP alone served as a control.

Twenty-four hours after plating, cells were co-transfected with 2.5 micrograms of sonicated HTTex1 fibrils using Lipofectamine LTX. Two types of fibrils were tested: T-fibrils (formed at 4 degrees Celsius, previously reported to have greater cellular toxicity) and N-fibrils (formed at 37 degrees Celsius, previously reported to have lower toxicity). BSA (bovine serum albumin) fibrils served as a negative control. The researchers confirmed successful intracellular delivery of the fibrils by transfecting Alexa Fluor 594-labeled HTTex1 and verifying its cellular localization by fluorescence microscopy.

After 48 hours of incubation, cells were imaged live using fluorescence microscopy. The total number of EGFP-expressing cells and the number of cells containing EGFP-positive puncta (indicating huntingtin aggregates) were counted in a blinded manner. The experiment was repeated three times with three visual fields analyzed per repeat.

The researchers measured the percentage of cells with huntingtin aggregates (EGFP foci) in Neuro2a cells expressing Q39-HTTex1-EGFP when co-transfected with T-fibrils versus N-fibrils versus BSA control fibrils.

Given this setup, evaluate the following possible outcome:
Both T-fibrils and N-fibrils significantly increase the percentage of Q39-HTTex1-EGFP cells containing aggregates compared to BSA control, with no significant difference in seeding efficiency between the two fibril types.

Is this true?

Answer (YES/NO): NO